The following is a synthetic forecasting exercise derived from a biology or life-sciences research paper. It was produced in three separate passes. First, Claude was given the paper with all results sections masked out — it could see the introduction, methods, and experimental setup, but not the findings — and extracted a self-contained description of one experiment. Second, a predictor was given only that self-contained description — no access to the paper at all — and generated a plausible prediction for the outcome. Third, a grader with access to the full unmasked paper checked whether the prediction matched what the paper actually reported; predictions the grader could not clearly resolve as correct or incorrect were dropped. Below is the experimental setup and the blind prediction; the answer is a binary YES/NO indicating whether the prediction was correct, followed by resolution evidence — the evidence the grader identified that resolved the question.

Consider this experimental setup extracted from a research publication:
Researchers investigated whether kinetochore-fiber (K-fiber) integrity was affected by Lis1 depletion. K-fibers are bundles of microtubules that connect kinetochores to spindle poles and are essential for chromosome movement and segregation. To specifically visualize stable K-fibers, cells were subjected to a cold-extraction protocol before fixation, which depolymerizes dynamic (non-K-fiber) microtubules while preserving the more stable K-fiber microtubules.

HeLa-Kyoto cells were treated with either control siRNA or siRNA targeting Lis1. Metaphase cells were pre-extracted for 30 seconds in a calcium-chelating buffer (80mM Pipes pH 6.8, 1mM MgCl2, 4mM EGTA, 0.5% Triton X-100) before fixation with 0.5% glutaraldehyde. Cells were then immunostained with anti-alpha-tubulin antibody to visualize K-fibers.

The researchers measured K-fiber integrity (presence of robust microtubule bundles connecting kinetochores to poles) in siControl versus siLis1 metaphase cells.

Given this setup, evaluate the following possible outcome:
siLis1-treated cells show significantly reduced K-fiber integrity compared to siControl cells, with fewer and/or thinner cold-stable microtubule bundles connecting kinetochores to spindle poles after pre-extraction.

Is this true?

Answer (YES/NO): NO